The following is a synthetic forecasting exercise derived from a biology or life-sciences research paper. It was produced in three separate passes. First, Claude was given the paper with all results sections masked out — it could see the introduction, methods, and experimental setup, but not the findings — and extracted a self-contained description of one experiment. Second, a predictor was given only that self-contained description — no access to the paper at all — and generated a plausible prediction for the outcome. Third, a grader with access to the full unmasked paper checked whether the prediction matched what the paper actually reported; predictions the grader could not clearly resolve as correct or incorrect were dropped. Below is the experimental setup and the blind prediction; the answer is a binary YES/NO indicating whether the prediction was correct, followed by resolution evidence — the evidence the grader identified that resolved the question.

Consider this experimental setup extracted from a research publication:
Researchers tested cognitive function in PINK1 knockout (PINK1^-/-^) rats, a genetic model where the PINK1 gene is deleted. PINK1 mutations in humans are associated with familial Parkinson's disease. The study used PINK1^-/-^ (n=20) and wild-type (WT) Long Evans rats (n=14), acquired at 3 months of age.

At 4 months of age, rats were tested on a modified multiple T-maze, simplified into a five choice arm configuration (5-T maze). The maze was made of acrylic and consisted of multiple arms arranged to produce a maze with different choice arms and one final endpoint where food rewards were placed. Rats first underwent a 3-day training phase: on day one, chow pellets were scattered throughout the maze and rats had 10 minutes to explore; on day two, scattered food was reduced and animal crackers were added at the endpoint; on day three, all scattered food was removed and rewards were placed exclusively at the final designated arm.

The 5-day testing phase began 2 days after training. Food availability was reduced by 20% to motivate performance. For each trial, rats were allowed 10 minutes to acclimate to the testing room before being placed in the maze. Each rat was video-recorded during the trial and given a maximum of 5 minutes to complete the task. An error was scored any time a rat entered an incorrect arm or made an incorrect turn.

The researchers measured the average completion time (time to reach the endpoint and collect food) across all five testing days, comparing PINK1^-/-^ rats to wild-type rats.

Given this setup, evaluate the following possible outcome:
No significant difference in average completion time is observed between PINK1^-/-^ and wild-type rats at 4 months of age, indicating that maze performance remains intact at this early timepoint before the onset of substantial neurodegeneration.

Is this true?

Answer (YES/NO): NO